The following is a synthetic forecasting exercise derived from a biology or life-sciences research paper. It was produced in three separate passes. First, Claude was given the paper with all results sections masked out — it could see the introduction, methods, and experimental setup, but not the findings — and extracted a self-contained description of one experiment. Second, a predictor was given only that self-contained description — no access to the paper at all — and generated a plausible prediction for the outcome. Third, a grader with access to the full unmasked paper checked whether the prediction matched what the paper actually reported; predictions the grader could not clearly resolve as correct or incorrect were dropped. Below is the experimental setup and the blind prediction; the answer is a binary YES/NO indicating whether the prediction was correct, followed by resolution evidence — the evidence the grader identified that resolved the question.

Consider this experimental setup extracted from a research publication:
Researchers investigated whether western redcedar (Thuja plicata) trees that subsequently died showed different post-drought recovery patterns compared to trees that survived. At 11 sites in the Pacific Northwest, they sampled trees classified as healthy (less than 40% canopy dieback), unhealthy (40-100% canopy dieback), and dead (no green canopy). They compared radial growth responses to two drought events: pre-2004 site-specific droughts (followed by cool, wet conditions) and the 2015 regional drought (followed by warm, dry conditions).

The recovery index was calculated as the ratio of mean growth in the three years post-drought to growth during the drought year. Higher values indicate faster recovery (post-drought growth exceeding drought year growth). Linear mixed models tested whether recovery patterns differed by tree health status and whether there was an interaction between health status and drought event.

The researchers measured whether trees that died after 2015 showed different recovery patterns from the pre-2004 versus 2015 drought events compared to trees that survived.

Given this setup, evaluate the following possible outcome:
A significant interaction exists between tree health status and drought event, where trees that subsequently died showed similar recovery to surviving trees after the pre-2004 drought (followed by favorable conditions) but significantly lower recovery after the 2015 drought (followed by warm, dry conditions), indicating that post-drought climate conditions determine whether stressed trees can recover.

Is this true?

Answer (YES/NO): NO